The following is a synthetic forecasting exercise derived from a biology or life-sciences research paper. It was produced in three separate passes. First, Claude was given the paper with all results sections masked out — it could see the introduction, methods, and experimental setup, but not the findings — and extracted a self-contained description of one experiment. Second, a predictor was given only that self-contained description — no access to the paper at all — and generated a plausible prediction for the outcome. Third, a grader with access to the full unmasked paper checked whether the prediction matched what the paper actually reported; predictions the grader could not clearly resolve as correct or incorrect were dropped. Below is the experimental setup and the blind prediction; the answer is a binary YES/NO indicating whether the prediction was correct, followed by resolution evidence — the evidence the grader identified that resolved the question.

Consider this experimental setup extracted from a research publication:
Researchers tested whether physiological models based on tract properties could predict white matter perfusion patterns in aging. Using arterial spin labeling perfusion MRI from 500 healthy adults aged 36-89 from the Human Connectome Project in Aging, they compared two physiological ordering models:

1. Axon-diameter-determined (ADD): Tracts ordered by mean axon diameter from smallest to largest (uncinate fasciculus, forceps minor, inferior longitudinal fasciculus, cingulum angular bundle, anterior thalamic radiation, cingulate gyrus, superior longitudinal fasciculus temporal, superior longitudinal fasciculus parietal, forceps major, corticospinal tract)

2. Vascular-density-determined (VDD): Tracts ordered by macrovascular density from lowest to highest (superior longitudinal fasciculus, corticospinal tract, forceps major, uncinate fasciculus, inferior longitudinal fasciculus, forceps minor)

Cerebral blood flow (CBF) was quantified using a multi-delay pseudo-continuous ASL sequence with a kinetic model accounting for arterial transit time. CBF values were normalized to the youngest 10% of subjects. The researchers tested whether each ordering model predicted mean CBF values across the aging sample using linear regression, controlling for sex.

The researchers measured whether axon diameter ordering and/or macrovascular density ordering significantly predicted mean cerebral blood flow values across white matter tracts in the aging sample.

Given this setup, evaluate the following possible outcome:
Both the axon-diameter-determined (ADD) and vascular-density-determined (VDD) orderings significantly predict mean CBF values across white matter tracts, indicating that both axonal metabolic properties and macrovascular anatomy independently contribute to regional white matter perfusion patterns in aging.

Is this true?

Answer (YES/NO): NO